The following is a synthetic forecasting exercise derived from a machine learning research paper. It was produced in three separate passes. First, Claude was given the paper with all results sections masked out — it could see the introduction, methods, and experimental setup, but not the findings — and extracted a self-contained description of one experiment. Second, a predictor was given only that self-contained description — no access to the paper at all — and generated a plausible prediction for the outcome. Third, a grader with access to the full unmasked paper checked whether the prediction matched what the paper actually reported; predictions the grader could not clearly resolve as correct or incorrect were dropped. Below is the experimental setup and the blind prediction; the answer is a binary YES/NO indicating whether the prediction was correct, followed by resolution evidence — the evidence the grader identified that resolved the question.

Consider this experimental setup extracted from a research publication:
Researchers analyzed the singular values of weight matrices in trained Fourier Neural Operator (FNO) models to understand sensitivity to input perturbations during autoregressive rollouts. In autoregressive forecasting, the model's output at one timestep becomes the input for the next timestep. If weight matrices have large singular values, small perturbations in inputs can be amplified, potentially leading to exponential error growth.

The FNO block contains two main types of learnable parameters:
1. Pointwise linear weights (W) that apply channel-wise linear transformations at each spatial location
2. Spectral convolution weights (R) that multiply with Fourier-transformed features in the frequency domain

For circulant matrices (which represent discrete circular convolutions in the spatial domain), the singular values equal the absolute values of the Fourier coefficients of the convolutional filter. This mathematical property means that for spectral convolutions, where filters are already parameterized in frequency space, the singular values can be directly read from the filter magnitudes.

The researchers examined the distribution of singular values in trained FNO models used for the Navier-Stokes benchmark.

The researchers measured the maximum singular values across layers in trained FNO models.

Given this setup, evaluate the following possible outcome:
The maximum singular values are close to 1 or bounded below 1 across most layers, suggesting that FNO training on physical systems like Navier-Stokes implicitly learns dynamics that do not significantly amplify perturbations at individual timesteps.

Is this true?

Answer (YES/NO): NO